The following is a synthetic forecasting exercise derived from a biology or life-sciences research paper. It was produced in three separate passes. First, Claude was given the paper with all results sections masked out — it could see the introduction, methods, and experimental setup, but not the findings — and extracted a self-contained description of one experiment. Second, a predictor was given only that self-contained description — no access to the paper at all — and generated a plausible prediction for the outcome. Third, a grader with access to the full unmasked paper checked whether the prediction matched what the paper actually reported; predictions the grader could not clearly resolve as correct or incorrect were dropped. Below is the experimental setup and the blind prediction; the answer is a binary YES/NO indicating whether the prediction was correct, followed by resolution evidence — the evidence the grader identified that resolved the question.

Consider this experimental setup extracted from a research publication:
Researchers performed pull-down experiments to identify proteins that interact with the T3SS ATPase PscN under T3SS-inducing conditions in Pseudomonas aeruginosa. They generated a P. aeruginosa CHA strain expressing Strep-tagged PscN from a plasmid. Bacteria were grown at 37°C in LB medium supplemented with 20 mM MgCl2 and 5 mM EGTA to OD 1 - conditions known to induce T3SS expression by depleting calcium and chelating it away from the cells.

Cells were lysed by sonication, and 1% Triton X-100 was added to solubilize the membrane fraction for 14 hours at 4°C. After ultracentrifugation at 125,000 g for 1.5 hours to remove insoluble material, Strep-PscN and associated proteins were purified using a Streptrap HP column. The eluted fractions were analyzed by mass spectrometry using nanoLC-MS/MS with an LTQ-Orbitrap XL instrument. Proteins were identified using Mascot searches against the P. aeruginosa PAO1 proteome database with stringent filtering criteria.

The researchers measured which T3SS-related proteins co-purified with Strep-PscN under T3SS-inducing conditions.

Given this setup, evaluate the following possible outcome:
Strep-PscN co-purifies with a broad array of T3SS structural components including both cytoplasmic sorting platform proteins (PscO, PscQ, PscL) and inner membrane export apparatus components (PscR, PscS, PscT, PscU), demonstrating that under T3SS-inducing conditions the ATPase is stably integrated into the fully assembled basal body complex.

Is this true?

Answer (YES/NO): NO